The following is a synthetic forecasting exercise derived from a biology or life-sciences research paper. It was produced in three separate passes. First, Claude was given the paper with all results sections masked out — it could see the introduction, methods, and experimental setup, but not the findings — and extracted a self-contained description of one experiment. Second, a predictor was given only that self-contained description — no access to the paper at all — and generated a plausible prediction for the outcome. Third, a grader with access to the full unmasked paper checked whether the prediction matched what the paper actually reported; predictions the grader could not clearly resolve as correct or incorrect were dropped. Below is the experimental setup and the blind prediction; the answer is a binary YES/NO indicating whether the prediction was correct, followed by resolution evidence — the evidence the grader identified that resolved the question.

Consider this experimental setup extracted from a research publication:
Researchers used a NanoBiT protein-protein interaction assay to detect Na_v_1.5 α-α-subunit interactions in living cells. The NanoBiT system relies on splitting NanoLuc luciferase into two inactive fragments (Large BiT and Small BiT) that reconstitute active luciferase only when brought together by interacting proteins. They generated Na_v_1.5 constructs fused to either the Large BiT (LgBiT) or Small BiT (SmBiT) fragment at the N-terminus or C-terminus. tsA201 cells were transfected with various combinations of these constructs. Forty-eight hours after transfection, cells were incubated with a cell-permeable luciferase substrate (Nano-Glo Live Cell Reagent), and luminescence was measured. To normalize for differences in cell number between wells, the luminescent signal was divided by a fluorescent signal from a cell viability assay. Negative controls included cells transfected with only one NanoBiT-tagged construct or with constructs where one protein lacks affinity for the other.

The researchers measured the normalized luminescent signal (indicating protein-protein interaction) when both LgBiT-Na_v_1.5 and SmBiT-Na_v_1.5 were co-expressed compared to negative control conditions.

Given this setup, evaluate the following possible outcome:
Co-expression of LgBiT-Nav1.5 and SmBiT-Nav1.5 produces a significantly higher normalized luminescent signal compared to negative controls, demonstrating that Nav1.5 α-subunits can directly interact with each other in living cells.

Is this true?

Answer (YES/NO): YES